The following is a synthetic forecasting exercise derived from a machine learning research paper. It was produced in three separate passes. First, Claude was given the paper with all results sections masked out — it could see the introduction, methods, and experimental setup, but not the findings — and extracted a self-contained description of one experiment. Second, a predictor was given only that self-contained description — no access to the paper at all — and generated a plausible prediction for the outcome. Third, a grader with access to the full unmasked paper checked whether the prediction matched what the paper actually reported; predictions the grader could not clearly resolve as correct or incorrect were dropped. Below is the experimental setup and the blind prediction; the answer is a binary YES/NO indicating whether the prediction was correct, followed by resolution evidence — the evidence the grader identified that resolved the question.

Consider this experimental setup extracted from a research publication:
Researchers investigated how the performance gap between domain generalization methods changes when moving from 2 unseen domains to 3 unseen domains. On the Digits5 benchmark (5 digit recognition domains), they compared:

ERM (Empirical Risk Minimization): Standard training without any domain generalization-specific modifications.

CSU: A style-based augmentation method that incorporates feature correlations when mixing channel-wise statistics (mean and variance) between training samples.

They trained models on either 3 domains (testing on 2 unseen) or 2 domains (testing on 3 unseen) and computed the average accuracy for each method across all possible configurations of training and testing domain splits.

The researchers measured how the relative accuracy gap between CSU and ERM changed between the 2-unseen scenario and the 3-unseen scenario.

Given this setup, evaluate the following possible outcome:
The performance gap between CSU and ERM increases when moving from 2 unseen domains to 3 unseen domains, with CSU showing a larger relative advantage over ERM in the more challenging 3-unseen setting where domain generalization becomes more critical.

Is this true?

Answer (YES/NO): YES